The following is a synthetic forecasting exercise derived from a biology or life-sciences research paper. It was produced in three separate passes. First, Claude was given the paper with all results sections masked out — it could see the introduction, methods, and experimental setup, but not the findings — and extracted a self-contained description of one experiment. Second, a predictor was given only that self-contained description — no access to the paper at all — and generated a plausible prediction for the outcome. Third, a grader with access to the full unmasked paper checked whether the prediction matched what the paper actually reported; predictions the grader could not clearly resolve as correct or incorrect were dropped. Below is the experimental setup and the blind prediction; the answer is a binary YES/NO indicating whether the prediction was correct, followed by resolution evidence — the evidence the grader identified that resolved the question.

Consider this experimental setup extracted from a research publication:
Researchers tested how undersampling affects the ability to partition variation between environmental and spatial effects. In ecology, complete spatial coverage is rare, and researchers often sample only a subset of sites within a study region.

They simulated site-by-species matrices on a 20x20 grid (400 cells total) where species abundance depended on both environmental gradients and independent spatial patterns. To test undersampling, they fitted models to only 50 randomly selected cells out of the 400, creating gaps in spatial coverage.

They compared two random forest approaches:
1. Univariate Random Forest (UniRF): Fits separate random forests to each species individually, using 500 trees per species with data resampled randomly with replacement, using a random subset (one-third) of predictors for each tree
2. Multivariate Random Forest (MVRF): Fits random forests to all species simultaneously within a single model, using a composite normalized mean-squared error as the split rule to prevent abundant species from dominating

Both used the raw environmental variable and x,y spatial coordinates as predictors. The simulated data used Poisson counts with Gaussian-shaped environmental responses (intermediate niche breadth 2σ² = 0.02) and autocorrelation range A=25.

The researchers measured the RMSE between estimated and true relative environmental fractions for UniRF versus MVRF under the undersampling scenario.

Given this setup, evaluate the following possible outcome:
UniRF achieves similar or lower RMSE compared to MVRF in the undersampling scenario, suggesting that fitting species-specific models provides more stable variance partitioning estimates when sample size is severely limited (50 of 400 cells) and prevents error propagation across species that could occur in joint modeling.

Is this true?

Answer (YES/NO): YES